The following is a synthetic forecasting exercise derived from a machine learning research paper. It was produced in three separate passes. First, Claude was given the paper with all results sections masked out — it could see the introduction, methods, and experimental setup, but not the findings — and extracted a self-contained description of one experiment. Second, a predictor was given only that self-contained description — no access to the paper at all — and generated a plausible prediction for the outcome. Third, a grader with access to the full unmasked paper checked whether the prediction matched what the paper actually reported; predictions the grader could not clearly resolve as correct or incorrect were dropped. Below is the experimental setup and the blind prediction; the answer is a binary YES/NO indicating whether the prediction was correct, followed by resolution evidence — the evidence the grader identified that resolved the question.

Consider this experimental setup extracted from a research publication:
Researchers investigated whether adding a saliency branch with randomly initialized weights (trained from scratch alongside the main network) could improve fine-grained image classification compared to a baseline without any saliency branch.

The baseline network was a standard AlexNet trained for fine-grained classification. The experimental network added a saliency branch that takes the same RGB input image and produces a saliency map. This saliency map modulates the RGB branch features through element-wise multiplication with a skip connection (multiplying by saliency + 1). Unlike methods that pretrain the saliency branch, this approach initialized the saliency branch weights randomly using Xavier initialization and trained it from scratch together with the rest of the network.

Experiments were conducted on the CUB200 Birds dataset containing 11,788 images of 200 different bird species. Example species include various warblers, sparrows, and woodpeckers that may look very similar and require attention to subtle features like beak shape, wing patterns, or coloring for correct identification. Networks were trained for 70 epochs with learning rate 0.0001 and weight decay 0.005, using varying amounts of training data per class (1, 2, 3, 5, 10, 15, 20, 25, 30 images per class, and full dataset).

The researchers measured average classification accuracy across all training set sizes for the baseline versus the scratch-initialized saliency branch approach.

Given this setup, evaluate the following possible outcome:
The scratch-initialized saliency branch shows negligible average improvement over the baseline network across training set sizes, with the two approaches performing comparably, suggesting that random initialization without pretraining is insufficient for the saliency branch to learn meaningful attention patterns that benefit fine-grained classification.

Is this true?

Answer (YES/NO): NO